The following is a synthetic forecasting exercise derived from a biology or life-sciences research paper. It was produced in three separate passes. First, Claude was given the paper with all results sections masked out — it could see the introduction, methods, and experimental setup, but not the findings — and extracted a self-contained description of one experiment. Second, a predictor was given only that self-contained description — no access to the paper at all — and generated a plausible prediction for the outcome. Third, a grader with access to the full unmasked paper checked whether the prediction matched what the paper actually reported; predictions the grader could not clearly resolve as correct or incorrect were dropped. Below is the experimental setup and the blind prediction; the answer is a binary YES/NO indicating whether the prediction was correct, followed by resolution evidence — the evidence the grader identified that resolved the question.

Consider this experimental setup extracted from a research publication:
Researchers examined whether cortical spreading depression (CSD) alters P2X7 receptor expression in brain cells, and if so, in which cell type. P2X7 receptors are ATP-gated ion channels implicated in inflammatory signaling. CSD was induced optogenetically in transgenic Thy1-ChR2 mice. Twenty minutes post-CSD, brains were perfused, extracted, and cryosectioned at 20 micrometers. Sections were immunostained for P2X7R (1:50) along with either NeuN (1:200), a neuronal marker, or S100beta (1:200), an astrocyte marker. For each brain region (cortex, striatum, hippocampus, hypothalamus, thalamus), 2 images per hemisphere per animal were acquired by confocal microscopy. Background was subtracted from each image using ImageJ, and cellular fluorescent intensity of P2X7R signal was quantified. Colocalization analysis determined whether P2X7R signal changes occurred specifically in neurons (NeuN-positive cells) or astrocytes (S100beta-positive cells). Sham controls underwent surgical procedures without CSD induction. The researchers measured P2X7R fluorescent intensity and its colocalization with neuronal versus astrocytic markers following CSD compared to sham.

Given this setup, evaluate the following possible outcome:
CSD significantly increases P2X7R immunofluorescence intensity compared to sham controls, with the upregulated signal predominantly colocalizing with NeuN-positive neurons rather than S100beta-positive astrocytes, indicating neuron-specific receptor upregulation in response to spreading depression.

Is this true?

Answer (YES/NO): YES